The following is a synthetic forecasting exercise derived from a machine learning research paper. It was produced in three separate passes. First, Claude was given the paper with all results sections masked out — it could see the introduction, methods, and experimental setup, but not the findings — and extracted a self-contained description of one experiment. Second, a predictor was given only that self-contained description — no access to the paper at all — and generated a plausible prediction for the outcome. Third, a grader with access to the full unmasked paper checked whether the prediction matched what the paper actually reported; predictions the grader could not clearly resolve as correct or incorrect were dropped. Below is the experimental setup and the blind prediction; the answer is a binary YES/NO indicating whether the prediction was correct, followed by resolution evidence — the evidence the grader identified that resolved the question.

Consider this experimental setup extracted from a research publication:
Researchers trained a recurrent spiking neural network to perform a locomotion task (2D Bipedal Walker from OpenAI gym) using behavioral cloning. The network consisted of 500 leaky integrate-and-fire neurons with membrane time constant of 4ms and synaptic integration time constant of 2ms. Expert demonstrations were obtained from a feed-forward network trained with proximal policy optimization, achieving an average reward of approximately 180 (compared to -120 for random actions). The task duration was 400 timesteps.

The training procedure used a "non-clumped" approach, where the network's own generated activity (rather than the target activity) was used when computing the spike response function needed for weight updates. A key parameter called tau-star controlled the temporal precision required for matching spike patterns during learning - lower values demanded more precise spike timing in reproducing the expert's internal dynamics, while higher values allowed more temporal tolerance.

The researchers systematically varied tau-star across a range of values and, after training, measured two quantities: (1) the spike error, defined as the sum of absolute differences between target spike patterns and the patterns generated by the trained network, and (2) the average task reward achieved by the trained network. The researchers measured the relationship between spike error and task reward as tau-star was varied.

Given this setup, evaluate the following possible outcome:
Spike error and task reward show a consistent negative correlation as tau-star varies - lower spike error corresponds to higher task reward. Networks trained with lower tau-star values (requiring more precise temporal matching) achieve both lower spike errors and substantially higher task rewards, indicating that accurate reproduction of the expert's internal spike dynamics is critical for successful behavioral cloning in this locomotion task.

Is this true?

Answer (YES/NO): NO